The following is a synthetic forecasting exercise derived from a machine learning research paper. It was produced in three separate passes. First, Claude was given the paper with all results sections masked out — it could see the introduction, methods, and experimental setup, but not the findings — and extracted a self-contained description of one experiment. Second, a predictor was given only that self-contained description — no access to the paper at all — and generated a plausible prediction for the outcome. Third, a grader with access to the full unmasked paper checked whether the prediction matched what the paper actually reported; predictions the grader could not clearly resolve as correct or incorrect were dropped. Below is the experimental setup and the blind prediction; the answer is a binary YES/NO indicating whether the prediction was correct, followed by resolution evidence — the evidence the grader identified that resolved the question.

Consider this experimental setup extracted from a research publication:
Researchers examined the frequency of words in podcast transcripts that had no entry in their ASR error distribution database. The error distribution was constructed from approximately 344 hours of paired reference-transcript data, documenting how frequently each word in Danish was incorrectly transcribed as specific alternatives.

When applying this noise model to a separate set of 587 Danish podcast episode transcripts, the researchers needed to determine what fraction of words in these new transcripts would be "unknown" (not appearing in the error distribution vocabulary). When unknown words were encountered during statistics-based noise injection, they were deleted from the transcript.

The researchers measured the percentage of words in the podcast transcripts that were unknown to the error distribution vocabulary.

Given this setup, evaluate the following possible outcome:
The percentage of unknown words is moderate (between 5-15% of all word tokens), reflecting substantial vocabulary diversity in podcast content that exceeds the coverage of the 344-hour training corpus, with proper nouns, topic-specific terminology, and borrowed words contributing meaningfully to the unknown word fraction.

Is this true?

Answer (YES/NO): NO